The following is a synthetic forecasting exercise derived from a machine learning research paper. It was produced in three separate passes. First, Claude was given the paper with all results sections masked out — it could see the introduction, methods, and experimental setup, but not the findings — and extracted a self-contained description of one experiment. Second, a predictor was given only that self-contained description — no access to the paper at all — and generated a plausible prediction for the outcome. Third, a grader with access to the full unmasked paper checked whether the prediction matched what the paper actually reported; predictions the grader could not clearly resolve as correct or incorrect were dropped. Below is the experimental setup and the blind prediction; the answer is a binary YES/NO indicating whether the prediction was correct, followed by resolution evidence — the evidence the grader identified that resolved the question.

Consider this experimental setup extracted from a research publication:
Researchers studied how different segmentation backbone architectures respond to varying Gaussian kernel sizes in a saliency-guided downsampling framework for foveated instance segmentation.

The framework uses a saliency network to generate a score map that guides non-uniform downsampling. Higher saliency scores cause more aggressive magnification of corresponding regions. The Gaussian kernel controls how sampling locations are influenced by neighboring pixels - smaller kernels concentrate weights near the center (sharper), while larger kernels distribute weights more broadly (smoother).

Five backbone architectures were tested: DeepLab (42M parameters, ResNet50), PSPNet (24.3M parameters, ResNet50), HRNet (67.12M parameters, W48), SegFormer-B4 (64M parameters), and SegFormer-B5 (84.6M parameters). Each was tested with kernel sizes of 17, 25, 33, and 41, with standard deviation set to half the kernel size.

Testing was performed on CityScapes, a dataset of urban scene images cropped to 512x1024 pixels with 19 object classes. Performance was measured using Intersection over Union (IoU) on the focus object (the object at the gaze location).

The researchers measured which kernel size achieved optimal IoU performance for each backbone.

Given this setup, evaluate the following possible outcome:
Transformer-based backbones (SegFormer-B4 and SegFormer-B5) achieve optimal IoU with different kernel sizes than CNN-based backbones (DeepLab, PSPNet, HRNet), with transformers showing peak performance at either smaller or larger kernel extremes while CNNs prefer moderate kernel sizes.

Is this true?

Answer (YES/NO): NO